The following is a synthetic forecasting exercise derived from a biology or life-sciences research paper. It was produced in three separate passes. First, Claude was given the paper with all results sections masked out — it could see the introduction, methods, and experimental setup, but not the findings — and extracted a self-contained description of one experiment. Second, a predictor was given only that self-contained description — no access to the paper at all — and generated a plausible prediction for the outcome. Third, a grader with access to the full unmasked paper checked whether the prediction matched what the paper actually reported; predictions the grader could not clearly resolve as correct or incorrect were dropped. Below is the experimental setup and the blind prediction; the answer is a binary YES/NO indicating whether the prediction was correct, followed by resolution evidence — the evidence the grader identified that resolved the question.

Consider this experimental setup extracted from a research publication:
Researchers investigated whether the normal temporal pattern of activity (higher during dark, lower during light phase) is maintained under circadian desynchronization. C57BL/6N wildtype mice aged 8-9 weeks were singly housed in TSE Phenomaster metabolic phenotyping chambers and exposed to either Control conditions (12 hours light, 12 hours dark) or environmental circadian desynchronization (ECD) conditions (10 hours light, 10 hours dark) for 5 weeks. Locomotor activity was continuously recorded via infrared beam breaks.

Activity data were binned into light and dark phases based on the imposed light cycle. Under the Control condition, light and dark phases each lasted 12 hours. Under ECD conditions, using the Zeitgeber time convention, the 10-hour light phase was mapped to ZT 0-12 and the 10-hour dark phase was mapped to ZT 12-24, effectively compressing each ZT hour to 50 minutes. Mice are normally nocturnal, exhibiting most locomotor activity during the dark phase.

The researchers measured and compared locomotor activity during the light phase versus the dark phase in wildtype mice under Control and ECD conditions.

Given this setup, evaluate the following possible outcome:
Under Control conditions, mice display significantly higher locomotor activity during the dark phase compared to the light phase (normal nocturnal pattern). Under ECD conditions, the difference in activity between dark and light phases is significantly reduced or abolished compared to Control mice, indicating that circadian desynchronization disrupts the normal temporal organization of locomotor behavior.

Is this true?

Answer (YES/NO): YES